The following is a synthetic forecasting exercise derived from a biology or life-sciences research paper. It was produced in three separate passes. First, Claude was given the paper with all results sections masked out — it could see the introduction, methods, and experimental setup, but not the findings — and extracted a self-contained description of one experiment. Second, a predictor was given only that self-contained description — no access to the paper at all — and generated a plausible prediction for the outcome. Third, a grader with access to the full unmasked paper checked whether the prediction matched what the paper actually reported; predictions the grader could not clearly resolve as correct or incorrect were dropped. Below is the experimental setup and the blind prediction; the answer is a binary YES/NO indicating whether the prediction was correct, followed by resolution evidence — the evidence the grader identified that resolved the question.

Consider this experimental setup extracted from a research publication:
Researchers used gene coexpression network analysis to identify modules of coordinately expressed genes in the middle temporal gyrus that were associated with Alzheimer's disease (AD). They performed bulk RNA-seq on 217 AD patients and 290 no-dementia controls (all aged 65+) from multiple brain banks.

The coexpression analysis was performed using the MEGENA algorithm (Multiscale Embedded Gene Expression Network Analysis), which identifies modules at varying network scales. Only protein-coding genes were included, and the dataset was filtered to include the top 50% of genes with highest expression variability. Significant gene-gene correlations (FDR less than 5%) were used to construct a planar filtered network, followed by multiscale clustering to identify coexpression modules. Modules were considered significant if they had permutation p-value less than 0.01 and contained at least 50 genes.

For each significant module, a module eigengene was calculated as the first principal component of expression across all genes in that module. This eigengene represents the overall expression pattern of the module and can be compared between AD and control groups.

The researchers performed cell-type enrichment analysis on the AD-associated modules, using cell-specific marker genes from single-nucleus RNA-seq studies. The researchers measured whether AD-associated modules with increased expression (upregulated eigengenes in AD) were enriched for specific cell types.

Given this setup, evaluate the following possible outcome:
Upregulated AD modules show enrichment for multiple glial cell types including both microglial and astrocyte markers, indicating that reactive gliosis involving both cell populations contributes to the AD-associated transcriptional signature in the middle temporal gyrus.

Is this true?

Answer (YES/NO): YES